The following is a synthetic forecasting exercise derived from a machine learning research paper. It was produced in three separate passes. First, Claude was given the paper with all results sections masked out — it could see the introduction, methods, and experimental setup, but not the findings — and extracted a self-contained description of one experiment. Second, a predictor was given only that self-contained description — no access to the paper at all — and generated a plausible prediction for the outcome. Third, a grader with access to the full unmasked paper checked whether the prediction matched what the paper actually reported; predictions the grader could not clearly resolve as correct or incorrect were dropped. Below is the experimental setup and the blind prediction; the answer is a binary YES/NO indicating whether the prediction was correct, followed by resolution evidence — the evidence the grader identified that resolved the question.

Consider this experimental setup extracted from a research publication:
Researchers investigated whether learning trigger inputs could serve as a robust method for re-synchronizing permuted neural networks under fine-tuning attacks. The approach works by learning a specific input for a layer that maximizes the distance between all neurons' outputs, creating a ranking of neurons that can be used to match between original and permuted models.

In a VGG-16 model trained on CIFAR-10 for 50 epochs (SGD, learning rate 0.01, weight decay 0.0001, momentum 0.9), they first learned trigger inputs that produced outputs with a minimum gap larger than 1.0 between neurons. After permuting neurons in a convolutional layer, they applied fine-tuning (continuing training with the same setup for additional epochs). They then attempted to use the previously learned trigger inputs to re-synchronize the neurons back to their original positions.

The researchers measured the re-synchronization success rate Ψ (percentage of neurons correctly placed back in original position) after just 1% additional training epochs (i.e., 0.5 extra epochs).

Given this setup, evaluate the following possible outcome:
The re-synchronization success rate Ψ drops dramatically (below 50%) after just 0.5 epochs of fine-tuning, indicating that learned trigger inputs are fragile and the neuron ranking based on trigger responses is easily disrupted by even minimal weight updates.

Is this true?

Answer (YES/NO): YES